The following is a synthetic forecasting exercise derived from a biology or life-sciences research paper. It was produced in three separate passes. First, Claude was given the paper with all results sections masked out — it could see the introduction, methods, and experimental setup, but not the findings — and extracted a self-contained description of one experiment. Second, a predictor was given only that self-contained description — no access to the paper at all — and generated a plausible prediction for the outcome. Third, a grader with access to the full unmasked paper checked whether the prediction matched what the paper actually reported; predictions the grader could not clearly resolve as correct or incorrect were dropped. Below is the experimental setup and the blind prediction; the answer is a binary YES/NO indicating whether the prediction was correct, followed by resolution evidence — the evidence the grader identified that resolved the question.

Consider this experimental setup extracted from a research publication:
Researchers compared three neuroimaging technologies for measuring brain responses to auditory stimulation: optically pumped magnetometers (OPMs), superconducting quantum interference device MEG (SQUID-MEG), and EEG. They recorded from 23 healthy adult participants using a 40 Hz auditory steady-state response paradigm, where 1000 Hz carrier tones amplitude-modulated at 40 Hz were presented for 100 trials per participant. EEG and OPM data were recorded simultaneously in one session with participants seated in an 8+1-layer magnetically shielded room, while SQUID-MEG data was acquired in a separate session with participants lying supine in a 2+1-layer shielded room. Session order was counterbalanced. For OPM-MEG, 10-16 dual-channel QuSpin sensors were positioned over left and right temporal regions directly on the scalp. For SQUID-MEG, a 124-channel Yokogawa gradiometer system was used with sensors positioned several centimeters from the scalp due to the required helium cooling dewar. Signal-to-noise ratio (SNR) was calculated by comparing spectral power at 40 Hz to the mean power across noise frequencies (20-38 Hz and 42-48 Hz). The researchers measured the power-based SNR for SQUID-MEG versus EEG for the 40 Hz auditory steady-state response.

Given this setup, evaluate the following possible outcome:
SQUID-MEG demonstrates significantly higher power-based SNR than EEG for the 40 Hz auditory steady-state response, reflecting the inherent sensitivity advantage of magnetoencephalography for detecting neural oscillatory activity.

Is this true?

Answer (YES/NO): YES